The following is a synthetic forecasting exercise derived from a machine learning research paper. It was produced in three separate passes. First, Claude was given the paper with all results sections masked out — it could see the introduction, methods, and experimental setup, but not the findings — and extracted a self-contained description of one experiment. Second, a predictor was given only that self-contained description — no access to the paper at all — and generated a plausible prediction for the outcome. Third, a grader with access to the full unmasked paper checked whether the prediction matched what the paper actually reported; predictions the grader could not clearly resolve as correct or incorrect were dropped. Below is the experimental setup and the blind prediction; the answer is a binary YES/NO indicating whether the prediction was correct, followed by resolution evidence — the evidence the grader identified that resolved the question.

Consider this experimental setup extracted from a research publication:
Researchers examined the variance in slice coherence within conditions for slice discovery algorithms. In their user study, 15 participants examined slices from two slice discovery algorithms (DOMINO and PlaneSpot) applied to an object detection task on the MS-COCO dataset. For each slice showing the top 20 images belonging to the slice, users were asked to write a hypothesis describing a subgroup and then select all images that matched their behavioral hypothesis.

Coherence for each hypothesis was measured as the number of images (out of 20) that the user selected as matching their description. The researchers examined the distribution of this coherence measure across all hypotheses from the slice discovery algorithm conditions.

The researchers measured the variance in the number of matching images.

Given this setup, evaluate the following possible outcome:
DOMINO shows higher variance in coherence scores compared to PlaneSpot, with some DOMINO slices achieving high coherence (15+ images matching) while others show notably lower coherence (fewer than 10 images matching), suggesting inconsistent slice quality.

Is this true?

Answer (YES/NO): NO